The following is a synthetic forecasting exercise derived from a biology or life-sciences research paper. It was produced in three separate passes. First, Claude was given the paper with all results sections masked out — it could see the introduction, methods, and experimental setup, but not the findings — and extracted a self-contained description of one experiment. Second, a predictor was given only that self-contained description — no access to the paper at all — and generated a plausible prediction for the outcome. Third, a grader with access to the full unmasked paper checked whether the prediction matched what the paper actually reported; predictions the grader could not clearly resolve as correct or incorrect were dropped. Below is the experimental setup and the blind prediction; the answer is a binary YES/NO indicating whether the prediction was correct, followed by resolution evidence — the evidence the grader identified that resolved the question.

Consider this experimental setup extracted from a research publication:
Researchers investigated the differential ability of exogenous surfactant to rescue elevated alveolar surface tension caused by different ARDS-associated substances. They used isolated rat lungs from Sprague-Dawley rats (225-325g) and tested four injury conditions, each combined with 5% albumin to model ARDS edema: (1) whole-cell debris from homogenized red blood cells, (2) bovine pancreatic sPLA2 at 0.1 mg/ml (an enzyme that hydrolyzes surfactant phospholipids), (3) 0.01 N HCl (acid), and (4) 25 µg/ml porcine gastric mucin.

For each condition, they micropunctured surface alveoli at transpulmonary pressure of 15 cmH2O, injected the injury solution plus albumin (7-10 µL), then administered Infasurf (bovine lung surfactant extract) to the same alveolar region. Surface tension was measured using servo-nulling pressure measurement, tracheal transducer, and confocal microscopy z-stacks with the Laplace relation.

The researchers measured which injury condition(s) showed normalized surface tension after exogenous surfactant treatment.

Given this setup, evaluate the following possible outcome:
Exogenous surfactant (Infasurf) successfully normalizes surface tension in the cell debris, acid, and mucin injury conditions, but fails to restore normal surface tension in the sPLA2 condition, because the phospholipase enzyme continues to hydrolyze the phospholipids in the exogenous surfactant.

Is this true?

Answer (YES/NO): NO